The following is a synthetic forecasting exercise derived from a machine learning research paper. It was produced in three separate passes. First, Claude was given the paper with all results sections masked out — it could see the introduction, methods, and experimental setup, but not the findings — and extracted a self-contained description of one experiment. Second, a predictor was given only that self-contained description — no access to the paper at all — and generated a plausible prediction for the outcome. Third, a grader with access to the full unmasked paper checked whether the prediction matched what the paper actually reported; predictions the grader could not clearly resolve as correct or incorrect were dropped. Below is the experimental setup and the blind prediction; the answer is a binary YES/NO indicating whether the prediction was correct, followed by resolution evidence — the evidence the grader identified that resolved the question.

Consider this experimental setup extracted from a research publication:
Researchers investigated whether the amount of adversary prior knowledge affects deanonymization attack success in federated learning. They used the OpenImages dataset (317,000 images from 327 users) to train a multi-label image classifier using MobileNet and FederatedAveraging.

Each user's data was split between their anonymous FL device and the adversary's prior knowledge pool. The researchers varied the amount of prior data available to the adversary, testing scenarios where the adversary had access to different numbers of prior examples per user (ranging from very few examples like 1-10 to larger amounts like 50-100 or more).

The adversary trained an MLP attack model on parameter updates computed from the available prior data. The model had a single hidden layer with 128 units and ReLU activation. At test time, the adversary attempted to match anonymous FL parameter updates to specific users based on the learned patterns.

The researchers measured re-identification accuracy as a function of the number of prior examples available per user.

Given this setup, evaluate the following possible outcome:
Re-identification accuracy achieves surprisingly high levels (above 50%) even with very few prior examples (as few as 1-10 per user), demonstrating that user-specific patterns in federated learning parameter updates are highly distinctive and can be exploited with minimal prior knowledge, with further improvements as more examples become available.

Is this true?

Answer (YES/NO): NO